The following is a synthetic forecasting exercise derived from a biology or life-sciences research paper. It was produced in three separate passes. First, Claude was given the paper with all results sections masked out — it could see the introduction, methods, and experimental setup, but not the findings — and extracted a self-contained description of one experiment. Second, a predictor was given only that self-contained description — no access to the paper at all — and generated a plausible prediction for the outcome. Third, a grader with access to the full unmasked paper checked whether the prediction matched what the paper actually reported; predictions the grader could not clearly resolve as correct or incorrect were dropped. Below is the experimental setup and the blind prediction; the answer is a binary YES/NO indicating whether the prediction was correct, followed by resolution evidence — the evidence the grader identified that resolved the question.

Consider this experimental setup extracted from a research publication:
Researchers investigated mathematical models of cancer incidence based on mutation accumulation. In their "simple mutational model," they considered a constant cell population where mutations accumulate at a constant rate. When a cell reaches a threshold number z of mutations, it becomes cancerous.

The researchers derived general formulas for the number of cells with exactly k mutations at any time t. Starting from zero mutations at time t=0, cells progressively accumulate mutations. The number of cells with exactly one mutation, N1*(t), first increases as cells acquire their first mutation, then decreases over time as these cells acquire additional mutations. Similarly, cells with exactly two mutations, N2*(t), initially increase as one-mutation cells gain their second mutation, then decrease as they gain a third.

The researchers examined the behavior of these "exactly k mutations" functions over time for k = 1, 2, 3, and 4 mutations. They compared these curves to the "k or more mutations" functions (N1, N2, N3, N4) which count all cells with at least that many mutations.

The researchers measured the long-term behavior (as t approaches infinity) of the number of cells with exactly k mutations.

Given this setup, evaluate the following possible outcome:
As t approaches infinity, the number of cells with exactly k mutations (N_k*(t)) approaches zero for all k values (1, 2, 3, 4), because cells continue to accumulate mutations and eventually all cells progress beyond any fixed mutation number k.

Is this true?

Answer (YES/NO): YES